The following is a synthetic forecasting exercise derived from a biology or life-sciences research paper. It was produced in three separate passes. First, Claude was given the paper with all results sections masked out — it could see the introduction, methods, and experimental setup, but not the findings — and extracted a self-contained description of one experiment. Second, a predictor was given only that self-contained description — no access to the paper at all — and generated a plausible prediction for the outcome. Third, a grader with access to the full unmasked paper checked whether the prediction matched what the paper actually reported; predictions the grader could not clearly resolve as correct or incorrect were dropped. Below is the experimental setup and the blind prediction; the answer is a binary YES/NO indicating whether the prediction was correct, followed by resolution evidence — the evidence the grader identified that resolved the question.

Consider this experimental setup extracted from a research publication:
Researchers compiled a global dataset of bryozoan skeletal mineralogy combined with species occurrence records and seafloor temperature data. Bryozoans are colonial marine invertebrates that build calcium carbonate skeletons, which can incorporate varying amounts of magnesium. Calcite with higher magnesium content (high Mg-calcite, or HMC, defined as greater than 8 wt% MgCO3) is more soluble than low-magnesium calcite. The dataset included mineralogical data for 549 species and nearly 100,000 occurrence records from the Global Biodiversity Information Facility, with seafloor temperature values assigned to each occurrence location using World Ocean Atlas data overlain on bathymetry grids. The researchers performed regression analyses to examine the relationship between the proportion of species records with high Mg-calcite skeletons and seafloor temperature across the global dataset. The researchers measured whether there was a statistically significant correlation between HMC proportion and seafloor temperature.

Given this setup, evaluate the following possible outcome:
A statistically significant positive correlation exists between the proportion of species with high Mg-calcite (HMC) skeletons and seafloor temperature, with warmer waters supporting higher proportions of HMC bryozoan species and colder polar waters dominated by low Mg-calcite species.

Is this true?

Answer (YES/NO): YES